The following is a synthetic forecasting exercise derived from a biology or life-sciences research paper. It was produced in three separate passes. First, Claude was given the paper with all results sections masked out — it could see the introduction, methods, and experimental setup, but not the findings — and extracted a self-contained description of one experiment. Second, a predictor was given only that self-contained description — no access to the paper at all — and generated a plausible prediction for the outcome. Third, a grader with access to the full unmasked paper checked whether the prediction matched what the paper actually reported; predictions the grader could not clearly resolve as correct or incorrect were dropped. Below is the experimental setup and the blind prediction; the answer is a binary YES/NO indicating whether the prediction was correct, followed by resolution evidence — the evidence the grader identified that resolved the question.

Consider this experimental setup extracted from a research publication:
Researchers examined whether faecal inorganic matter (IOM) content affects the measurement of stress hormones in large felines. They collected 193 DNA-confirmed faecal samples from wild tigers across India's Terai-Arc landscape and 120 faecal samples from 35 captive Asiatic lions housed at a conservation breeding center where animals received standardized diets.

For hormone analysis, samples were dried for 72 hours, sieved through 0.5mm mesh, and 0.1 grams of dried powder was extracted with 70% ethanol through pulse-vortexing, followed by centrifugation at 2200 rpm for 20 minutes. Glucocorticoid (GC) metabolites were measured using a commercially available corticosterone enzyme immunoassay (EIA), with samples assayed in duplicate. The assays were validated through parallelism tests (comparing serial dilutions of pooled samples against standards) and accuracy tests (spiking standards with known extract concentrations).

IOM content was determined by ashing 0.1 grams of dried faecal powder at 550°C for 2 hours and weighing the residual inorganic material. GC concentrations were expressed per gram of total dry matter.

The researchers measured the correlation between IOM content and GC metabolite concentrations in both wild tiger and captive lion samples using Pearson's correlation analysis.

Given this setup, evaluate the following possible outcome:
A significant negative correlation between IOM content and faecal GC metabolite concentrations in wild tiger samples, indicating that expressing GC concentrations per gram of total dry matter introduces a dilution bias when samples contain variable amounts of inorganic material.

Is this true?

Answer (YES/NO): YES